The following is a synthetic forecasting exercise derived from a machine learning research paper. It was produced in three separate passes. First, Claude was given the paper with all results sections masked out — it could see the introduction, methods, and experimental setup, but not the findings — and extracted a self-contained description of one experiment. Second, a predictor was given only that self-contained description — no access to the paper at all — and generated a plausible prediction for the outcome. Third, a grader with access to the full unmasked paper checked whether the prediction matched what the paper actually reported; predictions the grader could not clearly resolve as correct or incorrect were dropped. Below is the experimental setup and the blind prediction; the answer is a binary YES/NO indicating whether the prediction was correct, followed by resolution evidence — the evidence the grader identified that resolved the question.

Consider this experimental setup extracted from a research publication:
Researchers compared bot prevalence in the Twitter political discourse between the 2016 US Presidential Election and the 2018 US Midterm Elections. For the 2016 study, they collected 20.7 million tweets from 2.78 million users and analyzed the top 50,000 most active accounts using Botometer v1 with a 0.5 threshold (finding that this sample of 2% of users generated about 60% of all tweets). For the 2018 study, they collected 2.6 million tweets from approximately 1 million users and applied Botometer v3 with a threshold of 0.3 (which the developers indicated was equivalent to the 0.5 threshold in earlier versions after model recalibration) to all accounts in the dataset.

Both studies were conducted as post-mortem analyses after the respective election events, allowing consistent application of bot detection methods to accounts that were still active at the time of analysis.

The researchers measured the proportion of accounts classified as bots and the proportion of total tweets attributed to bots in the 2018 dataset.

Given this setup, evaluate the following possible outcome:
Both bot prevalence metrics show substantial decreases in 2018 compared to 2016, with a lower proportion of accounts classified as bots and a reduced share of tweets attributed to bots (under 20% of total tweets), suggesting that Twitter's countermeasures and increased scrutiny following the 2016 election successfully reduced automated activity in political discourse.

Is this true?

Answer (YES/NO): NO